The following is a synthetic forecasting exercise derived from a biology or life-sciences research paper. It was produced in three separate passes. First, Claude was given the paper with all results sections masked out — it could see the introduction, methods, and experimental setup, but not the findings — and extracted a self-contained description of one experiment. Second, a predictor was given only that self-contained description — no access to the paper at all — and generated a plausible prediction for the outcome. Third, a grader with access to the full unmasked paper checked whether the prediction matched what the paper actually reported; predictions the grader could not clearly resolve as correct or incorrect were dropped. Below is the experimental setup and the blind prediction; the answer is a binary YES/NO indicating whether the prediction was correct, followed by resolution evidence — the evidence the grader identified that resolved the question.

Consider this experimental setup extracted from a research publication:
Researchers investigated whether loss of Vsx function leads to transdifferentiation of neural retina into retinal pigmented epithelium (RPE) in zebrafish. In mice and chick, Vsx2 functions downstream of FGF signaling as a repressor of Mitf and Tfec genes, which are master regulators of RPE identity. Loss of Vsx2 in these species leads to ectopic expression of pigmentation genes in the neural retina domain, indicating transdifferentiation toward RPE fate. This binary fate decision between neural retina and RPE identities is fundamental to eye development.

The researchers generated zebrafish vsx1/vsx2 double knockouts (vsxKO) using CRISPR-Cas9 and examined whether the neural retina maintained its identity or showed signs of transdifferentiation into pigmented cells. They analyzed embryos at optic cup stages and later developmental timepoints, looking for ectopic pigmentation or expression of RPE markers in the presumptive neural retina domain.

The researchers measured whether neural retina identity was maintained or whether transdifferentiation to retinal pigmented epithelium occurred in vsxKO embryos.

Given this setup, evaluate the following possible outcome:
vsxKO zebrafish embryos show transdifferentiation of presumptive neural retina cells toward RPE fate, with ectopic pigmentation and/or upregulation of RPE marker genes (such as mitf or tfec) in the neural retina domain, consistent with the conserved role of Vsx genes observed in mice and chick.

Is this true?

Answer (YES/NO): NO